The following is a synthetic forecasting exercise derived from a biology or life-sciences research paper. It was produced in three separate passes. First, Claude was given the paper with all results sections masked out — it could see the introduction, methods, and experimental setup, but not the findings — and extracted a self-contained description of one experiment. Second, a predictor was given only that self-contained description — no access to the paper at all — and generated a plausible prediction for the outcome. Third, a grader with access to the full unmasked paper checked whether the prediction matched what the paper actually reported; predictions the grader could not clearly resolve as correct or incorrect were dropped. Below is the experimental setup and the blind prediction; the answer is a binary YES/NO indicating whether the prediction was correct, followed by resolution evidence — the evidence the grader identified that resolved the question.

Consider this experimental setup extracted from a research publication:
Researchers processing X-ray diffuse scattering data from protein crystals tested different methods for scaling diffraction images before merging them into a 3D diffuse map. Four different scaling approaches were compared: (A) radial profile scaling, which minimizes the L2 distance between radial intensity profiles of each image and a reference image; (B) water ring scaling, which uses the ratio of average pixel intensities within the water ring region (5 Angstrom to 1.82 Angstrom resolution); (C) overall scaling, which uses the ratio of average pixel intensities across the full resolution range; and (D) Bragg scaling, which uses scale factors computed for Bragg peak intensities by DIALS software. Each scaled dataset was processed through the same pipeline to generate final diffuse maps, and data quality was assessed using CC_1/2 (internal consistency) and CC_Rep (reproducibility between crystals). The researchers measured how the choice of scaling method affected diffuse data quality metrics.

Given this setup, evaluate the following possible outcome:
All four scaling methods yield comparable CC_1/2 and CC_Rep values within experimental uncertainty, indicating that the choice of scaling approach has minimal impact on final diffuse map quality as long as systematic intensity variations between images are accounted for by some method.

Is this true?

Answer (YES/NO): NO